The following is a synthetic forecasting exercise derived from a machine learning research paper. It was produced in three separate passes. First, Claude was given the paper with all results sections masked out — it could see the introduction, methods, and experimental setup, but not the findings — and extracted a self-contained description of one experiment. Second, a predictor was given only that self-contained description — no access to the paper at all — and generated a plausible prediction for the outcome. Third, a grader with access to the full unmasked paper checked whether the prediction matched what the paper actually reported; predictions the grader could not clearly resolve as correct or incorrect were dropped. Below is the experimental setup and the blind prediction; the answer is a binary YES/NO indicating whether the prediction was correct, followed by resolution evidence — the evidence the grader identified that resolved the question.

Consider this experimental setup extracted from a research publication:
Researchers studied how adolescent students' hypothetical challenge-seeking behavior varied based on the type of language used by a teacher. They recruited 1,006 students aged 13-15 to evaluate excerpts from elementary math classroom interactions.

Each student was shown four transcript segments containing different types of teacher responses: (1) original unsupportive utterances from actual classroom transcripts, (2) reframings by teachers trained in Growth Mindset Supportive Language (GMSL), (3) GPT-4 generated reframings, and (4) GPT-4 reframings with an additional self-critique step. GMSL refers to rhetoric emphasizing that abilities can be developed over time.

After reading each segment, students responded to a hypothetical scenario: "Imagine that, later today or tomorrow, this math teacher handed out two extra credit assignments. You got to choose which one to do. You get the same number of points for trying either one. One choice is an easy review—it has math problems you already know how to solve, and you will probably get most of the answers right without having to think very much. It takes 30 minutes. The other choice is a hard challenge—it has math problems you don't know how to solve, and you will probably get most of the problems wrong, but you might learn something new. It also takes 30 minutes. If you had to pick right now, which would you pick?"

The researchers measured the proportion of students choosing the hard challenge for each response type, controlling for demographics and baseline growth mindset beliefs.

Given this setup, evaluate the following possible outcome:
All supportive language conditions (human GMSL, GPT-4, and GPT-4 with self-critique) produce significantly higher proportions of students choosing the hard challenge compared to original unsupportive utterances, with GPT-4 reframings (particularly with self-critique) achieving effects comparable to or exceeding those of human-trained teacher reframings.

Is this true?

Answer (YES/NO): YES